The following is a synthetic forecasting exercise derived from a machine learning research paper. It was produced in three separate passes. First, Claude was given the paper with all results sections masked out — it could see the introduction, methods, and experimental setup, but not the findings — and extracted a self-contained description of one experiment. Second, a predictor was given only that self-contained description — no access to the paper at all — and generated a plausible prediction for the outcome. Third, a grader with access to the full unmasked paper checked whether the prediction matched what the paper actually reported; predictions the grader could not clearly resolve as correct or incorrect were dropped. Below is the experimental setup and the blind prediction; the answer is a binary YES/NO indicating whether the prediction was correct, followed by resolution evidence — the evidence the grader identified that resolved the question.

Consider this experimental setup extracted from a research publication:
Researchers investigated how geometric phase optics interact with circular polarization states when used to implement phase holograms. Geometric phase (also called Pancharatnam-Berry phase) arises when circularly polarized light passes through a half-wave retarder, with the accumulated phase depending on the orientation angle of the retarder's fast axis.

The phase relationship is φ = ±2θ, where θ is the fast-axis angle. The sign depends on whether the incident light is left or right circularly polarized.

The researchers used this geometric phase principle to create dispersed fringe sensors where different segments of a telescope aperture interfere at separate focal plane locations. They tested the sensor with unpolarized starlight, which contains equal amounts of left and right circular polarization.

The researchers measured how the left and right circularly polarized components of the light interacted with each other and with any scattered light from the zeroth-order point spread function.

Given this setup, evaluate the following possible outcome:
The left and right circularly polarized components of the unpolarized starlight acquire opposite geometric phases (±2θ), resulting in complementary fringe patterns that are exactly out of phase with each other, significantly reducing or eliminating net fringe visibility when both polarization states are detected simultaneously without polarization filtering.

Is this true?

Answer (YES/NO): NO